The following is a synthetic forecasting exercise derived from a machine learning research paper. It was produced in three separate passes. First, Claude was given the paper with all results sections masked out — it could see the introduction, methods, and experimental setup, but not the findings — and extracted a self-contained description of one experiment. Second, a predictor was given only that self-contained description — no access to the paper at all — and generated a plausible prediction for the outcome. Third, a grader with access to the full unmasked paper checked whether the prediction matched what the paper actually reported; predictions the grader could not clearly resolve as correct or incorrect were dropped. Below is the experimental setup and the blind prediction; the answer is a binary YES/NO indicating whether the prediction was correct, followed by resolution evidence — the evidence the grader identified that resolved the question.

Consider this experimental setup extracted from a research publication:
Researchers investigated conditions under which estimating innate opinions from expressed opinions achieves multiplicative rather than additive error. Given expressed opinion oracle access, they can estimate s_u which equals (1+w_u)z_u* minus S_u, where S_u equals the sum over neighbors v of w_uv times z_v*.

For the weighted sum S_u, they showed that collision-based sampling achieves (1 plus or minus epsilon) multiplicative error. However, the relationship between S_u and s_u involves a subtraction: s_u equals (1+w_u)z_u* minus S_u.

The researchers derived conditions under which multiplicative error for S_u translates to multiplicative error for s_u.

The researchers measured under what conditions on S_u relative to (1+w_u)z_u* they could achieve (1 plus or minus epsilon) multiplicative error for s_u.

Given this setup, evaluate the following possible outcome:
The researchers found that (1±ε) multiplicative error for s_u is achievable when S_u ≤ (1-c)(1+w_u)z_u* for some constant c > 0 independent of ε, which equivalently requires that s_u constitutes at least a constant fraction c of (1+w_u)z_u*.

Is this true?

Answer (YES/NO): YES